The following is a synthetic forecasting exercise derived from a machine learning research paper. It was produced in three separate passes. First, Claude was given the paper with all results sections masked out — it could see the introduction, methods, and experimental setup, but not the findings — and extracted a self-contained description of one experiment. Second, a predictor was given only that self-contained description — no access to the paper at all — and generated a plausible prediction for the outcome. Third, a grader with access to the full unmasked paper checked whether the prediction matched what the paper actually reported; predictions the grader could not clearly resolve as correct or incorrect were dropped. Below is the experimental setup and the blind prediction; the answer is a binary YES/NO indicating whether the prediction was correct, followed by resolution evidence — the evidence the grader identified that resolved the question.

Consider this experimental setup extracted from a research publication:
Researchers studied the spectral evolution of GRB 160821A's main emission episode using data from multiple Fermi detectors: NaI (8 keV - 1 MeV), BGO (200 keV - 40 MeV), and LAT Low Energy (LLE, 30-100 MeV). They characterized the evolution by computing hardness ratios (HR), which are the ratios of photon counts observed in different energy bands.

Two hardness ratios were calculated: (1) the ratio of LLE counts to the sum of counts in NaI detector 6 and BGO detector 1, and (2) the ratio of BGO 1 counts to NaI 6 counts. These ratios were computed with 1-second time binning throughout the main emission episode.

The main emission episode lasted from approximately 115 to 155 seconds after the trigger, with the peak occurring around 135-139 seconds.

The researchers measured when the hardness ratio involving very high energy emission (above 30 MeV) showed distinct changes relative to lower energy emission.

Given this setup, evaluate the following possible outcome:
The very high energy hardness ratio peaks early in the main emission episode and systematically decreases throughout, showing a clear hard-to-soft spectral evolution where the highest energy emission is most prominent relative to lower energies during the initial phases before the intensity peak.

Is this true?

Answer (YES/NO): NO